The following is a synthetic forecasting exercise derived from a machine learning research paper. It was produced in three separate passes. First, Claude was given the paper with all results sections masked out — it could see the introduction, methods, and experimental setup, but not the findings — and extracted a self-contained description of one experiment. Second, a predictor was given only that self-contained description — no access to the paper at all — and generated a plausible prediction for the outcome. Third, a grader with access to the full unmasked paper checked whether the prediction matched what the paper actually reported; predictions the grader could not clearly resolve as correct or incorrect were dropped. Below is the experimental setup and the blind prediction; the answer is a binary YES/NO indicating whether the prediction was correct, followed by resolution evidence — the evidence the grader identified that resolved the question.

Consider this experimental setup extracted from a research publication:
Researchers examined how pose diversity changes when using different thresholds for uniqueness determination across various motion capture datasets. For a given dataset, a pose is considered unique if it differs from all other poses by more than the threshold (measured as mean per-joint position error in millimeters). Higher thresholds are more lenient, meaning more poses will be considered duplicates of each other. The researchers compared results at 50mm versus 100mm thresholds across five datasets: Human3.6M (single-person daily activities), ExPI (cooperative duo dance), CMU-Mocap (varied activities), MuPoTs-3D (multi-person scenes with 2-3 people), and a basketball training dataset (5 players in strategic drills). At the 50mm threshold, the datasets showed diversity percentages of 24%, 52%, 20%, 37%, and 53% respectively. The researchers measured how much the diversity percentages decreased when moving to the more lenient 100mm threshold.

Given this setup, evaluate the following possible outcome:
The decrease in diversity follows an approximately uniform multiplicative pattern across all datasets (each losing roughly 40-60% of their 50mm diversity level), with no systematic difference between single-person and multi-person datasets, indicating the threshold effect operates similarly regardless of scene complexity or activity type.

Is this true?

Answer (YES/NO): YES